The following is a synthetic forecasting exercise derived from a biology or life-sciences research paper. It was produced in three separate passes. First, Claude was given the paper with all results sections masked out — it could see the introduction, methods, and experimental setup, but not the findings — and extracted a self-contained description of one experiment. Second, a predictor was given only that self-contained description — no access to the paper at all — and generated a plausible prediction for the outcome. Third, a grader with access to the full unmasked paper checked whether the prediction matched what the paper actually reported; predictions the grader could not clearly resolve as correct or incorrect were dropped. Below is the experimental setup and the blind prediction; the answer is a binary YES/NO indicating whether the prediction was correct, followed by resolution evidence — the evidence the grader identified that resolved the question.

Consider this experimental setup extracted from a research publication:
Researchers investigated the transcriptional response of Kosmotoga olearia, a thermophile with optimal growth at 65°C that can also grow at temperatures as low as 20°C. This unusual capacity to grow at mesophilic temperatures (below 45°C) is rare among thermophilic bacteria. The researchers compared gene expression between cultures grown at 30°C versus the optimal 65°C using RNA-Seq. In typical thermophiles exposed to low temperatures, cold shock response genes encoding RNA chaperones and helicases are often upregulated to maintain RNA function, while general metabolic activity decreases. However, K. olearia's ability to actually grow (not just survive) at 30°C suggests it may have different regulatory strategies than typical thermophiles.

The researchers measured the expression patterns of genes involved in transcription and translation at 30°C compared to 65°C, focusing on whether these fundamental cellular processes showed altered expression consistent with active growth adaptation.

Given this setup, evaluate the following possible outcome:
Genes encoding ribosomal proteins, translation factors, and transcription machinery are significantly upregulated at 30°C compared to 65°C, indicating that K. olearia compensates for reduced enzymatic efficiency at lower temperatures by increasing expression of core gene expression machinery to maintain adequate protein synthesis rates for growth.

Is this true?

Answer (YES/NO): NO